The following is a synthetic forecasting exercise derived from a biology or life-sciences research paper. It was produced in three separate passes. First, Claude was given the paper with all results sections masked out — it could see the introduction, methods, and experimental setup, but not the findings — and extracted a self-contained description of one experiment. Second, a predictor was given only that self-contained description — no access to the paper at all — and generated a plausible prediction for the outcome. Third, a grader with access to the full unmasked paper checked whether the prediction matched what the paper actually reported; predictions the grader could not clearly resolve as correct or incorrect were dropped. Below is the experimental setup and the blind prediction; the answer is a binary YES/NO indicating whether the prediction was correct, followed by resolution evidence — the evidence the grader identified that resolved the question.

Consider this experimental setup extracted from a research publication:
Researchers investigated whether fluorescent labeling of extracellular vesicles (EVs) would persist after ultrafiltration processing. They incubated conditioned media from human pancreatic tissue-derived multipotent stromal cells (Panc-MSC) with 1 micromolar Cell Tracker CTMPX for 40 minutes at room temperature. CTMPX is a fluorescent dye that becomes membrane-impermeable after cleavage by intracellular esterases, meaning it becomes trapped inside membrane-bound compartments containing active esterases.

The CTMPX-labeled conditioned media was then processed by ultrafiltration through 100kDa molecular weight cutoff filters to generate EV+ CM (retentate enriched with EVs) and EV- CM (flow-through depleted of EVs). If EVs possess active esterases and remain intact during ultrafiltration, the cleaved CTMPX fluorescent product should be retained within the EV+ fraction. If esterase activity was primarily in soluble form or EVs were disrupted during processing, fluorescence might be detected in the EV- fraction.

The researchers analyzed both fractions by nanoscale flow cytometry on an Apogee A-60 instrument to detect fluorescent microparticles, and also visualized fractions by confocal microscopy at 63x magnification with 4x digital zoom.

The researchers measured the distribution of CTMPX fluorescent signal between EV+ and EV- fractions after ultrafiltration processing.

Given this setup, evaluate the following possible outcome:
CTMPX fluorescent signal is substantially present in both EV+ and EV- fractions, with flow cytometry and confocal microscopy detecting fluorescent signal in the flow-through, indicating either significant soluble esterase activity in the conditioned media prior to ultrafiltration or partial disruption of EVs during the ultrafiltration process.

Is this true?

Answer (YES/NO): NO